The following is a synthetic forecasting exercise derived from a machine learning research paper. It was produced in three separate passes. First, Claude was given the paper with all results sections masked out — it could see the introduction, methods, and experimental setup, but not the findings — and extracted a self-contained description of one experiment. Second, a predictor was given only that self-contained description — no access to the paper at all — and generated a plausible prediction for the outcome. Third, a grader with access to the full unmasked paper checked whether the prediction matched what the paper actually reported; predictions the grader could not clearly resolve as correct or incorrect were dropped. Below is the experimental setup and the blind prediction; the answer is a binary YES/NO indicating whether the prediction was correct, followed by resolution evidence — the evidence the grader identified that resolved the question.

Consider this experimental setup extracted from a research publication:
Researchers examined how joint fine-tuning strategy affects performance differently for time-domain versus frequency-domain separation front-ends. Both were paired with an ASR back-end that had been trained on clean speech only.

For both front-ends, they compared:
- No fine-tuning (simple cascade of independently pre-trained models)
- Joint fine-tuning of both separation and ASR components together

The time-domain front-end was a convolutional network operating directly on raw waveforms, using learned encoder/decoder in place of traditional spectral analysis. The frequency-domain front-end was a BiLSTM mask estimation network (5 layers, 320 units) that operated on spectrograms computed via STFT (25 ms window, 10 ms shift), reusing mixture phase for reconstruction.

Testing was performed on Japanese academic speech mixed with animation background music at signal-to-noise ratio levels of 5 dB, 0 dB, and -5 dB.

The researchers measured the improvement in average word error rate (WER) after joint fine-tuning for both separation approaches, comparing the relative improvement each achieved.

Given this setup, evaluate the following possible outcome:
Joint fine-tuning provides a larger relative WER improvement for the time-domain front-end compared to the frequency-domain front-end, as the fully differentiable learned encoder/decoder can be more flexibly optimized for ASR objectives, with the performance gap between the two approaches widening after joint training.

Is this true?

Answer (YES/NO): NO